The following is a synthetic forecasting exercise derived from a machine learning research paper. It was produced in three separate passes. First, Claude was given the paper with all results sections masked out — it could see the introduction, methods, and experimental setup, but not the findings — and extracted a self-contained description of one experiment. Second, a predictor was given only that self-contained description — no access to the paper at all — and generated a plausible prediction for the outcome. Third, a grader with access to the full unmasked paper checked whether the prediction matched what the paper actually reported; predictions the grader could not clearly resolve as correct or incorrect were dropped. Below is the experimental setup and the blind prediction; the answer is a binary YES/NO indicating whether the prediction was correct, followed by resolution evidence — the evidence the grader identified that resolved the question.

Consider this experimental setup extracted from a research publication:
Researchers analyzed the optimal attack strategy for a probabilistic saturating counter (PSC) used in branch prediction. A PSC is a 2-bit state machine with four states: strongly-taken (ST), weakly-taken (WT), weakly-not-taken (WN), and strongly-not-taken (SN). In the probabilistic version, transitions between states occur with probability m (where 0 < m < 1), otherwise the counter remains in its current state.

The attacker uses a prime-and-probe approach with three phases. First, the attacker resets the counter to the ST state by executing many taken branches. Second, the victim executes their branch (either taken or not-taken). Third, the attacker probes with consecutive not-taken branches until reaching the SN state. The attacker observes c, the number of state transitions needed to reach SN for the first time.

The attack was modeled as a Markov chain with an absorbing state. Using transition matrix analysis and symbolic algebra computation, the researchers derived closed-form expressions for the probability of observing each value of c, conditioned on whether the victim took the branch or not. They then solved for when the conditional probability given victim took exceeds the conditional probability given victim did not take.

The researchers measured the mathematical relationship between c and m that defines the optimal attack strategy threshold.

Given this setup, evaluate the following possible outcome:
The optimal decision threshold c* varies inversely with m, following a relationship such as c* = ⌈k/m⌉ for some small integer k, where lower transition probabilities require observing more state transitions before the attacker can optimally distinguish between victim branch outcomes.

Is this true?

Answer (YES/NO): NO